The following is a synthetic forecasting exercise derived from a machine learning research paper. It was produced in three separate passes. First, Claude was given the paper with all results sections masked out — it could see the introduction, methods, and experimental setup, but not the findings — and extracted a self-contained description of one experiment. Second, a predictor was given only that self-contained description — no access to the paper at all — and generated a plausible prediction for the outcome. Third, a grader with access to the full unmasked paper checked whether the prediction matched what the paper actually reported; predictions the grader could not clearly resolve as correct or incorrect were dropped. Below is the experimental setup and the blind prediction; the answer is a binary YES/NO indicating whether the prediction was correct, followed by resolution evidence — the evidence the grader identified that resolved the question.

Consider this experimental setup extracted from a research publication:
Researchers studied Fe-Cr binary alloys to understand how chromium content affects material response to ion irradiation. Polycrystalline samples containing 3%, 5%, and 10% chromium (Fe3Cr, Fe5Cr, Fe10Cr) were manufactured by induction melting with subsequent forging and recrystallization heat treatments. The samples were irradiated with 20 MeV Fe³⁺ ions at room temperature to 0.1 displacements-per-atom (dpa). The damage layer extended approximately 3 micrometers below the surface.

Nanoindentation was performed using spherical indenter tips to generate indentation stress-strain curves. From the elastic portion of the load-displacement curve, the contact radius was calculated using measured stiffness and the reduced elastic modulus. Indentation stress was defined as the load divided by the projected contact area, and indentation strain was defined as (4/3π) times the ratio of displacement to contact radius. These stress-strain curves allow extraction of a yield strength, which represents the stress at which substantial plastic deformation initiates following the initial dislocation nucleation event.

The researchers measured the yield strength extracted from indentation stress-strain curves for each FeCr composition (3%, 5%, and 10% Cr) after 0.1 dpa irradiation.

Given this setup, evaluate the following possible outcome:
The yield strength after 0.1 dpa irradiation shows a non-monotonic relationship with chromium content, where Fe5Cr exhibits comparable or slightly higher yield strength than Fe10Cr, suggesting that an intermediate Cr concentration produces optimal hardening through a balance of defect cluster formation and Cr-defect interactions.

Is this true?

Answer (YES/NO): NO